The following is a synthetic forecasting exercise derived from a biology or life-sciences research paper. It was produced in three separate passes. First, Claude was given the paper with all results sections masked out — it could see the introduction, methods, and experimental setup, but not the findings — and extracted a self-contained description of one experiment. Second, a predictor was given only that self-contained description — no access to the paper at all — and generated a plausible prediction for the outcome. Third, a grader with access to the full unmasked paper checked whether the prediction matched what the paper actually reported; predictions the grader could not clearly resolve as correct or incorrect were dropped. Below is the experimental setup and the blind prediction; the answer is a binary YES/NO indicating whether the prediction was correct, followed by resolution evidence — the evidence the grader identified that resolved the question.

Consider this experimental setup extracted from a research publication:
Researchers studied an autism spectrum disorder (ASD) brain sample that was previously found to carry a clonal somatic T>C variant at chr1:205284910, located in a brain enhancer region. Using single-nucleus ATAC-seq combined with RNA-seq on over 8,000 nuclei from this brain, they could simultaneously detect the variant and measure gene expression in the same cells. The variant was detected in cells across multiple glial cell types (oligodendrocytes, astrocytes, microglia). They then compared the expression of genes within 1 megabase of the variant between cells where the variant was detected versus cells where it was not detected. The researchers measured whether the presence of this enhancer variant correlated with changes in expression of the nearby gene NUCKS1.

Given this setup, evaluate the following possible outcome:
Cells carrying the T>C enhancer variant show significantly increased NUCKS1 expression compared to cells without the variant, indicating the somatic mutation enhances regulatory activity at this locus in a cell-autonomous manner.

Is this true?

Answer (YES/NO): NO